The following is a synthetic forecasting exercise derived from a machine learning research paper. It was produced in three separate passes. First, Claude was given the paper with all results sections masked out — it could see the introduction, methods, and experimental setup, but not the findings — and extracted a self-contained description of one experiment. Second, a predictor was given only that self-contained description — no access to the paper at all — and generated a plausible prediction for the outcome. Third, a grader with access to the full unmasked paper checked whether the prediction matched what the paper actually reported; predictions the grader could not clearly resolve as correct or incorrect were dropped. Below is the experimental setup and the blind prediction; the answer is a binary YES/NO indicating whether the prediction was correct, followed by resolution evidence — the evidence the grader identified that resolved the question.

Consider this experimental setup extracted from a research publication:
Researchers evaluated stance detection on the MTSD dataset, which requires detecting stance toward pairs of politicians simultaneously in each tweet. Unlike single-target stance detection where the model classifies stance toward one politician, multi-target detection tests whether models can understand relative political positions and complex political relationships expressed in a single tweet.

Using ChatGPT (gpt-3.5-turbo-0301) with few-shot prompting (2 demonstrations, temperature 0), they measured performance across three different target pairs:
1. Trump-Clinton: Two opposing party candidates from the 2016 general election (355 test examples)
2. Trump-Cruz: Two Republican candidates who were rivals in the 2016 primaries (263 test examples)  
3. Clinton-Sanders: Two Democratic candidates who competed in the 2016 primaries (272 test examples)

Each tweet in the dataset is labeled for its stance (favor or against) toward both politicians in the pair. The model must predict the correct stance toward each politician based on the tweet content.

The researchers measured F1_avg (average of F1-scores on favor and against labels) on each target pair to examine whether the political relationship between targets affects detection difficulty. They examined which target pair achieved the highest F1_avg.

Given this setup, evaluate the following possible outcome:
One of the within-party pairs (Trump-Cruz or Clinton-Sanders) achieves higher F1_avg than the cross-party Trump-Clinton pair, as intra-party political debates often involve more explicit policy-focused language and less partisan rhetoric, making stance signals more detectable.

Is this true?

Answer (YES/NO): YES